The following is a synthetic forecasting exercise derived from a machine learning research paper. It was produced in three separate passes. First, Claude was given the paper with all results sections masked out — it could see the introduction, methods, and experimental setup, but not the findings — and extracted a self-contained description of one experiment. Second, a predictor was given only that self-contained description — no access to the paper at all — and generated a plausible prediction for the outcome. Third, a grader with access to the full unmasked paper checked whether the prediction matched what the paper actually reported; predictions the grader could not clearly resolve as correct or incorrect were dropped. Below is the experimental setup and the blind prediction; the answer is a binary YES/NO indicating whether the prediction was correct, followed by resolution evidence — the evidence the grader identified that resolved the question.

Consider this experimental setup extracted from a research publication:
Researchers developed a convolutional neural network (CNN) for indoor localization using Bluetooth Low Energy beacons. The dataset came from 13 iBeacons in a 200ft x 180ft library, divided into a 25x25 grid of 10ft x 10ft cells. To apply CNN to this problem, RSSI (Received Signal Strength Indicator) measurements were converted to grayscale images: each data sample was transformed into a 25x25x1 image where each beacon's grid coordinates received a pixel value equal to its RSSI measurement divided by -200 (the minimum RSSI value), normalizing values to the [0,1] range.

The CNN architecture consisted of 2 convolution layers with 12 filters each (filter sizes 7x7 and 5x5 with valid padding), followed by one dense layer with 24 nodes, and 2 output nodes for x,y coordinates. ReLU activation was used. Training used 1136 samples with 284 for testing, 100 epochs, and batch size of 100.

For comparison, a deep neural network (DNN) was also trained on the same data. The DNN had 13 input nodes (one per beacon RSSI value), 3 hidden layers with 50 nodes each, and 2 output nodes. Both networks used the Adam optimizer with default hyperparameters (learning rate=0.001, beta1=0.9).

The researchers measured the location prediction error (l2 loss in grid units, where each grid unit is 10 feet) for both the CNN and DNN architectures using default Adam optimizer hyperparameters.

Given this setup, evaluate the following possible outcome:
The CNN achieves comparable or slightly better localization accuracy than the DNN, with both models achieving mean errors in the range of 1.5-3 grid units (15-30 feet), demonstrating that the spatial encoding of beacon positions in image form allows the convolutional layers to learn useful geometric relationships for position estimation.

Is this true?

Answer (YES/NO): NO